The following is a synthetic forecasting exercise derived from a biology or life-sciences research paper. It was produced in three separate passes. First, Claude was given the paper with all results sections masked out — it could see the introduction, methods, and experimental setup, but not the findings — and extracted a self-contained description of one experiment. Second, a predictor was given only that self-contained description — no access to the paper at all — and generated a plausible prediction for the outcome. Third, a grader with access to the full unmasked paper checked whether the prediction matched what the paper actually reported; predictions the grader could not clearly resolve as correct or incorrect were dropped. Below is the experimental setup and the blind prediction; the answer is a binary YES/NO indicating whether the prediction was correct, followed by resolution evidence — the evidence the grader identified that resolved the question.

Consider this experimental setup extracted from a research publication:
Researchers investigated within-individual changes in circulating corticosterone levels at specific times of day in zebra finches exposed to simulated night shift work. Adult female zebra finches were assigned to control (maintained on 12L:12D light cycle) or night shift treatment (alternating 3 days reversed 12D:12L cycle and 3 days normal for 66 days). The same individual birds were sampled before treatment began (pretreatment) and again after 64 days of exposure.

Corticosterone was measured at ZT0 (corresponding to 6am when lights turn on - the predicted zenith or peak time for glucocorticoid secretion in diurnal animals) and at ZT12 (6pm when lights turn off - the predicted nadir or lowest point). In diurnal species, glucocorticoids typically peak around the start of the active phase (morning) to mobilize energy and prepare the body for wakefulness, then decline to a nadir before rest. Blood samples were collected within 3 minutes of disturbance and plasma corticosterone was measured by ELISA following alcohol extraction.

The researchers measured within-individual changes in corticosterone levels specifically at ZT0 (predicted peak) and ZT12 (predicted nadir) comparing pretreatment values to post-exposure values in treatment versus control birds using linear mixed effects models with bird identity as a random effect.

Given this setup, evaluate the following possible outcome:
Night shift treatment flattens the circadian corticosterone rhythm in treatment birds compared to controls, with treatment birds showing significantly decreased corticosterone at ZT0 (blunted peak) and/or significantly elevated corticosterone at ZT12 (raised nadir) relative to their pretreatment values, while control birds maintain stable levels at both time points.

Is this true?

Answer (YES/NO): NO